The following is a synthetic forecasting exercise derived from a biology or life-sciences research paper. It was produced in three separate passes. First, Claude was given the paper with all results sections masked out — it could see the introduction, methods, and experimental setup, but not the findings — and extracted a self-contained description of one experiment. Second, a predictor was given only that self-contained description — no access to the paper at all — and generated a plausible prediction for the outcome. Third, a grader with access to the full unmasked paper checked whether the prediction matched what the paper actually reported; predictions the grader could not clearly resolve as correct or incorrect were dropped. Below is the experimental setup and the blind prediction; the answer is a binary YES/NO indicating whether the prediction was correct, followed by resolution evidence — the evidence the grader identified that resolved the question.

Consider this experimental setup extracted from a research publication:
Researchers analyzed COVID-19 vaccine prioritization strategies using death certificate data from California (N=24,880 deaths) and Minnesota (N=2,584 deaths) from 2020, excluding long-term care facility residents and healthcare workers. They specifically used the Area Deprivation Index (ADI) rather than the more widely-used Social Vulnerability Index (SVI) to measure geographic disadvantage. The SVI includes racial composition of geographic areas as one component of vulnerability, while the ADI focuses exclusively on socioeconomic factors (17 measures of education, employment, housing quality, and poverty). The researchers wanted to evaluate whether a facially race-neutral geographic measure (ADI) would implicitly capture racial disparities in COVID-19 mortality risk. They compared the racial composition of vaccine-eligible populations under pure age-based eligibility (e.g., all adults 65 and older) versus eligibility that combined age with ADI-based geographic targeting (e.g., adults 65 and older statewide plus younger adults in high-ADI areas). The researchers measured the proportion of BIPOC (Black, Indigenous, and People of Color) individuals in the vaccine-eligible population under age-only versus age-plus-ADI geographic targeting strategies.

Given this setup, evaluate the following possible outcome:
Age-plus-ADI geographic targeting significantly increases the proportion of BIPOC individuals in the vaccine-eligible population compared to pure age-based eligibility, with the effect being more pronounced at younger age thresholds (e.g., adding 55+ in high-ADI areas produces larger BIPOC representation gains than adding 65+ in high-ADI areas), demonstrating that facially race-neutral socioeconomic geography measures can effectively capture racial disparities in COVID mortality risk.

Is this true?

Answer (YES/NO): NO